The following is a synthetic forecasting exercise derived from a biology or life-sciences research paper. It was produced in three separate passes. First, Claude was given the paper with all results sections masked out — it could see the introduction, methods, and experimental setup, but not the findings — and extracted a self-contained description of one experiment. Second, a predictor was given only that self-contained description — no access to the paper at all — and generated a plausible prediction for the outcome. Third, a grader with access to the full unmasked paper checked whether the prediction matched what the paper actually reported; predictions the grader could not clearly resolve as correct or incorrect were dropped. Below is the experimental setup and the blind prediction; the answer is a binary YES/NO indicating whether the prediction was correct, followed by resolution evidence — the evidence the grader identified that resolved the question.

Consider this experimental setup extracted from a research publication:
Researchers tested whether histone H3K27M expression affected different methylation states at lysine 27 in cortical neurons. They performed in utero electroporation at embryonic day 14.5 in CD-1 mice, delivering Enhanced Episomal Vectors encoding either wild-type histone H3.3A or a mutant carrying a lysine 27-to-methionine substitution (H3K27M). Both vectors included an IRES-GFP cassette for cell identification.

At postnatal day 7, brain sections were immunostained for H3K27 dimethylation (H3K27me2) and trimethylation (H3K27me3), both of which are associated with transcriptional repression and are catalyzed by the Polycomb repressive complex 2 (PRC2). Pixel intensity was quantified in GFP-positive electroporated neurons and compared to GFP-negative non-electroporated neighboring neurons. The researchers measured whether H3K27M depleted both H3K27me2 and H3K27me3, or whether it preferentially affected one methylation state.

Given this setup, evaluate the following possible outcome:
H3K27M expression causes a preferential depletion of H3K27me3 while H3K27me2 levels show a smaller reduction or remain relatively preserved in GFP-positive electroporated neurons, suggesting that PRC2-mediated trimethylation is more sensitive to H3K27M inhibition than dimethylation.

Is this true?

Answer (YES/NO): YES